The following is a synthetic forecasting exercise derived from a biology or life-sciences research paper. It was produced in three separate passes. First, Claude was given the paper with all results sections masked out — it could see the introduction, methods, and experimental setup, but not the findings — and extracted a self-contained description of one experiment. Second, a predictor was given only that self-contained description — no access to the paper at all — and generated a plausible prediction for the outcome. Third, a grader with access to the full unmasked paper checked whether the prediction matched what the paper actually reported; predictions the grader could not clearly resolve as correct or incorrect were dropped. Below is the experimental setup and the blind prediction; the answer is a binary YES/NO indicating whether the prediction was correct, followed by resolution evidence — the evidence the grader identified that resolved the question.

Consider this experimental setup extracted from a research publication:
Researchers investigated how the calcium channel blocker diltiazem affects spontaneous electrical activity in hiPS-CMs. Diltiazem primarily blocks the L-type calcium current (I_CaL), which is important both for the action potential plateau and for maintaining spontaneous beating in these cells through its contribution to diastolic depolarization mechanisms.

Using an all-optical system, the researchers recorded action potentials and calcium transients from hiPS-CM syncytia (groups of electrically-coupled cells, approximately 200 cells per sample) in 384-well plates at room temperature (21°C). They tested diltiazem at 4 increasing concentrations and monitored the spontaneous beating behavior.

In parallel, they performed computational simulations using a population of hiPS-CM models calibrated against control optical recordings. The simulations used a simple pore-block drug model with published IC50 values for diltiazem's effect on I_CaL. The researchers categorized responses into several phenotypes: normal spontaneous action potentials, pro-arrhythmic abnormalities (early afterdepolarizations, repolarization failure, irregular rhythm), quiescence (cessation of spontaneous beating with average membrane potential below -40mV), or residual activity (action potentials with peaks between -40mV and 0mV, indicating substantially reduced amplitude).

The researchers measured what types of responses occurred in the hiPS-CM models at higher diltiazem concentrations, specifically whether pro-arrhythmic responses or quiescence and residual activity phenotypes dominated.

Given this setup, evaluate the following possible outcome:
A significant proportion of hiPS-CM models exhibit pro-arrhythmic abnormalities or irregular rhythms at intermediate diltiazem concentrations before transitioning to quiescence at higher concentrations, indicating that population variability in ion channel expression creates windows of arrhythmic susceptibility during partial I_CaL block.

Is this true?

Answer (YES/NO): NO